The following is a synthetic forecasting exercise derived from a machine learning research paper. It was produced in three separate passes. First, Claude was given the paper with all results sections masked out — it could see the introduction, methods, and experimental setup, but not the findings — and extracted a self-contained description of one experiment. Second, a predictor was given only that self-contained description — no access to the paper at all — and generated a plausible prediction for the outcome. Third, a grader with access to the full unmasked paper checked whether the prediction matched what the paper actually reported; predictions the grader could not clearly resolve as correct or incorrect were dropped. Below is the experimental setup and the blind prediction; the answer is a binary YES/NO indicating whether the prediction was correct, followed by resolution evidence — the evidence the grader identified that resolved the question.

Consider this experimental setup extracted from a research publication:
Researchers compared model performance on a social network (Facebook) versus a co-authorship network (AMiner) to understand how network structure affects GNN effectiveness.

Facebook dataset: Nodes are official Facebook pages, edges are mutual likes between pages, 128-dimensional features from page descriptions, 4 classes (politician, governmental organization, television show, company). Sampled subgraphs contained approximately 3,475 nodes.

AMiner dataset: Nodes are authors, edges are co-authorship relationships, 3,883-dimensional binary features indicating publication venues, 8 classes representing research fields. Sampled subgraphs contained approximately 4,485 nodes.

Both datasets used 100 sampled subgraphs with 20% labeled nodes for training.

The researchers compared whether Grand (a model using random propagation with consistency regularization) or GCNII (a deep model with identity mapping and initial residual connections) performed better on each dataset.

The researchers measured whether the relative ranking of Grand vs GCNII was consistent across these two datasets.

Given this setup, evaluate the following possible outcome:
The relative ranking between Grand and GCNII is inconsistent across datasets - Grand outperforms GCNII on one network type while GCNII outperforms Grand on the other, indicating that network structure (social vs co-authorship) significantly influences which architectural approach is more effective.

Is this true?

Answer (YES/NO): NO